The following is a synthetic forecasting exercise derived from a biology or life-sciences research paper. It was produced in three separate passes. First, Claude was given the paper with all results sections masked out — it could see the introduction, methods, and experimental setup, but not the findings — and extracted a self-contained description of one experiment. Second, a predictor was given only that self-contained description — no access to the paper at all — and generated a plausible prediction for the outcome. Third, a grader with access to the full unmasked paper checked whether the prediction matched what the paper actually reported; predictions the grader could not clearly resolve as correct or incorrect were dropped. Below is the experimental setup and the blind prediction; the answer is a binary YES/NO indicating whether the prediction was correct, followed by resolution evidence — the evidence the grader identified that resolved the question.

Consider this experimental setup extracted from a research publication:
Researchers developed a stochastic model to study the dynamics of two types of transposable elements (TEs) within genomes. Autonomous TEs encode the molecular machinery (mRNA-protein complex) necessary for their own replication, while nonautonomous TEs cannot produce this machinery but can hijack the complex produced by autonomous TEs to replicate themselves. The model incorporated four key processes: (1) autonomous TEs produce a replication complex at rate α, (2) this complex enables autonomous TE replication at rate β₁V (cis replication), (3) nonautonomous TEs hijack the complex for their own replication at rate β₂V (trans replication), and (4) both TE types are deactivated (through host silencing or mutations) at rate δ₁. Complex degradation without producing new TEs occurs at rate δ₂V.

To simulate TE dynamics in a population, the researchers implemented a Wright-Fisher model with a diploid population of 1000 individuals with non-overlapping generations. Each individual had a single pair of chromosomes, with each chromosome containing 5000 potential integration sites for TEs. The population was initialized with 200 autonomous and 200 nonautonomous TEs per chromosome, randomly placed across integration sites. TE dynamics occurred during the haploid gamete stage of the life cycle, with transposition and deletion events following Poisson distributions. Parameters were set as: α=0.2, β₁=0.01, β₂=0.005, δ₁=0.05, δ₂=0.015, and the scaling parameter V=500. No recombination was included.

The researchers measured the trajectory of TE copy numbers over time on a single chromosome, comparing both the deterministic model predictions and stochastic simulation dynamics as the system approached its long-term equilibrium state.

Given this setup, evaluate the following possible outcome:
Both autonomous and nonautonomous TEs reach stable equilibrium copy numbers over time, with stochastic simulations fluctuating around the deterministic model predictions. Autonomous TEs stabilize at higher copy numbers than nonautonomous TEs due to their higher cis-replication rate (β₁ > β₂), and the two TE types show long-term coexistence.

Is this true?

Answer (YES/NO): NO